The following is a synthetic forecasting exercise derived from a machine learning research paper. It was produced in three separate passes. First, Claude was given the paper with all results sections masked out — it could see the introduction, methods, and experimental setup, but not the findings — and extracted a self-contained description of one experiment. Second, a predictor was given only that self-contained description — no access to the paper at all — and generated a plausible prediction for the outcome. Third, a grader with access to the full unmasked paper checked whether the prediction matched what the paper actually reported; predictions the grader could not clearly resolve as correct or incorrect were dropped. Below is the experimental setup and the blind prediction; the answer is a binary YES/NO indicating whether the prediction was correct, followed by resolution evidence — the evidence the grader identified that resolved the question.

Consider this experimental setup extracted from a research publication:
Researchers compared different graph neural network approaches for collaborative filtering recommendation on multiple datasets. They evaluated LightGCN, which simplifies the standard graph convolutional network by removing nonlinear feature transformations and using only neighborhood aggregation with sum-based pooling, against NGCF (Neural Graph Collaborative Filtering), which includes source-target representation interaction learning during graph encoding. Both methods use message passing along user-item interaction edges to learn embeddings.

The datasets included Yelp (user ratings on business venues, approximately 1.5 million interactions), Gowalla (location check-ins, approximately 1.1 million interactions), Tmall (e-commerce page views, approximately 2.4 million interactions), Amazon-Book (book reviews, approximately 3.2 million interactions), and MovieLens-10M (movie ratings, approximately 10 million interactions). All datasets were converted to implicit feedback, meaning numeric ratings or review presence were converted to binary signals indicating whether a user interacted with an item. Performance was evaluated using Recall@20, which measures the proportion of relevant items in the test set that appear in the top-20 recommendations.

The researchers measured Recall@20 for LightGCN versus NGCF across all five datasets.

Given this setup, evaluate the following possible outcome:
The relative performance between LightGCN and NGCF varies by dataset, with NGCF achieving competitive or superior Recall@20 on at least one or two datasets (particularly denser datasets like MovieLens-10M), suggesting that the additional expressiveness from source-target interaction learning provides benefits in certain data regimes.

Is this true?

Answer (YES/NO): NO